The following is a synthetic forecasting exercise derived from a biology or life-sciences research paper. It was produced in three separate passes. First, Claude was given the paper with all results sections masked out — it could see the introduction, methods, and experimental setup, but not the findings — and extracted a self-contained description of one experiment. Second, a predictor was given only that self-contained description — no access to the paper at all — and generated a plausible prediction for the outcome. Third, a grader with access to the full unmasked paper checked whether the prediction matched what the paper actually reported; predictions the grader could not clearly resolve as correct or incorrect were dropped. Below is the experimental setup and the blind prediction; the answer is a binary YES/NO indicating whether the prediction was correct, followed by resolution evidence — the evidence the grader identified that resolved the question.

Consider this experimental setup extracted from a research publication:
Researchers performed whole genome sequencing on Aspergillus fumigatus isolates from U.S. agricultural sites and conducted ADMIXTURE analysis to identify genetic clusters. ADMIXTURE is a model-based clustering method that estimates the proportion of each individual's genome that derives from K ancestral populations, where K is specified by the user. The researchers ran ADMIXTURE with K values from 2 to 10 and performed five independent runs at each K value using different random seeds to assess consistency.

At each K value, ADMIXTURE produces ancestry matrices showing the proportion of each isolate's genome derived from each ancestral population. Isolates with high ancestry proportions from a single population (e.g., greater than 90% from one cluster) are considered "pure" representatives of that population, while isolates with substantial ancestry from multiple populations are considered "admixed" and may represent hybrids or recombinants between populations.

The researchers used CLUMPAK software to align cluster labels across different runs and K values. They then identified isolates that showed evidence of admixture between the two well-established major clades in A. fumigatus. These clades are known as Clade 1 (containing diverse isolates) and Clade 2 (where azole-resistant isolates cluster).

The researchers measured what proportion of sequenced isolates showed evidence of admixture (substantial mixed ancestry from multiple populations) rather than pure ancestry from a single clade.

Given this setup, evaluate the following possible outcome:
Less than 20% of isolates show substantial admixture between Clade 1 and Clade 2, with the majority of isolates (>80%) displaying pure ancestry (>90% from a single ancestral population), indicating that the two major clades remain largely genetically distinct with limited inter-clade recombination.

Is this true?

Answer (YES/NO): YES